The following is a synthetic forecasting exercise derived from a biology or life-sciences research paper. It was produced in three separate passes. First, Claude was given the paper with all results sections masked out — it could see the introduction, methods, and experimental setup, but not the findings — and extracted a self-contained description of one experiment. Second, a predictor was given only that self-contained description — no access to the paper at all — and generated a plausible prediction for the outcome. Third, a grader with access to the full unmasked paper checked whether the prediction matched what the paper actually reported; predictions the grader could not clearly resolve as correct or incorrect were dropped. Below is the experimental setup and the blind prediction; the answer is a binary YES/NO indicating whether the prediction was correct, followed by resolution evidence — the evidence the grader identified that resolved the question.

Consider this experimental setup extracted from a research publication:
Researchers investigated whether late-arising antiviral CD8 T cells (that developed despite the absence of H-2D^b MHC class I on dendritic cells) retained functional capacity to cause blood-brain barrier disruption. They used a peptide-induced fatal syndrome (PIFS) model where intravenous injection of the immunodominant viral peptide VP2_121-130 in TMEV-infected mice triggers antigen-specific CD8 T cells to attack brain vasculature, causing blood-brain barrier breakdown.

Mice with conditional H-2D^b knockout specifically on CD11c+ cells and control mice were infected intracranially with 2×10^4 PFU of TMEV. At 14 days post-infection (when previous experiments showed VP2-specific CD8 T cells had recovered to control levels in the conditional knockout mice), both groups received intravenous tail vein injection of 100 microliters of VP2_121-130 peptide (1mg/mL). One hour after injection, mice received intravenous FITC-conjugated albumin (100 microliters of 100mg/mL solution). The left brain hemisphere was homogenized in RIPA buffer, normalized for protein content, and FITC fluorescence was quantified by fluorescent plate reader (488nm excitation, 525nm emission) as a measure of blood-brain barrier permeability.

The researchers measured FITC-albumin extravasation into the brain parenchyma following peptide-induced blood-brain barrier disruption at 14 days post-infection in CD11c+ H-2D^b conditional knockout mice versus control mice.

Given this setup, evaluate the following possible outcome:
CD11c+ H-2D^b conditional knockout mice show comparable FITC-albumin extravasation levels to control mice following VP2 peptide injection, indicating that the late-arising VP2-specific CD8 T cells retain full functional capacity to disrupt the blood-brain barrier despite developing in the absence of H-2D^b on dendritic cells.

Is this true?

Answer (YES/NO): YES